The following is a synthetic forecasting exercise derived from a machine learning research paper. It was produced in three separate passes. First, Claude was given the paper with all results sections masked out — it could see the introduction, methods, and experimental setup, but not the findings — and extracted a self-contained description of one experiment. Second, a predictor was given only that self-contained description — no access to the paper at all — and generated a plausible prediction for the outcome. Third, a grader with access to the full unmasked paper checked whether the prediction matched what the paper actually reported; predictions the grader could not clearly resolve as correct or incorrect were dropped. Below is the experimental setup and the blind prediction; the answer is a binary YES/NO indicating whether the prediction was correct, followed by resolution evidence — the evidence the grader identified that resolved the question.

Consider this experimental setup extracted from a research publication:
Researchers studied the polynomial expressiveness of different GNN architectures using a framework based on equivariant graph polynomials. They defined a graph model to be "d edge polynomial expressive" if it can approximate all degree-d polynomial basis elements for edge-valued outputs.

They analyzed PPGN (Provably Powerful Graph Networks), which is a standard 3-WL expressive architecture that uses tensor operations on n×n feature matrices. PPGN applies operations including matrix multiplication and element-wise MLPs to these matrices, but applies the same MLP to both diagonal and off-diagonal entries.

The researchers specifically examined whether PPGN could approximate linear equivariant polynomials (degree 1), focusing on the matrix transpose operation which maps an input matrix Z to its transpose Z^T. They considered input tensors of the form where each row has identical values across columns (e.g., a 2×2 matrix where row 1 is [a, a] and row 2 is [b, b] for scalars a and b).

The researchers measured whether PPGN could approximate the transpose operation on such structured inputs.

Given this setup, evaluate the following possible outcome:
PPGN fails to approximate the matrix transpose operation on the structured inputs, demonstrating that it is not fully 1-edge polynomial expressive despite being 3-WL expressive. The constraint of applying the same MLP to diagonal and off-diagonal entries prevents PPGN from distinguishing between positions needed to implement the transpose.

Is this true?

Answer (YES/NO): YES